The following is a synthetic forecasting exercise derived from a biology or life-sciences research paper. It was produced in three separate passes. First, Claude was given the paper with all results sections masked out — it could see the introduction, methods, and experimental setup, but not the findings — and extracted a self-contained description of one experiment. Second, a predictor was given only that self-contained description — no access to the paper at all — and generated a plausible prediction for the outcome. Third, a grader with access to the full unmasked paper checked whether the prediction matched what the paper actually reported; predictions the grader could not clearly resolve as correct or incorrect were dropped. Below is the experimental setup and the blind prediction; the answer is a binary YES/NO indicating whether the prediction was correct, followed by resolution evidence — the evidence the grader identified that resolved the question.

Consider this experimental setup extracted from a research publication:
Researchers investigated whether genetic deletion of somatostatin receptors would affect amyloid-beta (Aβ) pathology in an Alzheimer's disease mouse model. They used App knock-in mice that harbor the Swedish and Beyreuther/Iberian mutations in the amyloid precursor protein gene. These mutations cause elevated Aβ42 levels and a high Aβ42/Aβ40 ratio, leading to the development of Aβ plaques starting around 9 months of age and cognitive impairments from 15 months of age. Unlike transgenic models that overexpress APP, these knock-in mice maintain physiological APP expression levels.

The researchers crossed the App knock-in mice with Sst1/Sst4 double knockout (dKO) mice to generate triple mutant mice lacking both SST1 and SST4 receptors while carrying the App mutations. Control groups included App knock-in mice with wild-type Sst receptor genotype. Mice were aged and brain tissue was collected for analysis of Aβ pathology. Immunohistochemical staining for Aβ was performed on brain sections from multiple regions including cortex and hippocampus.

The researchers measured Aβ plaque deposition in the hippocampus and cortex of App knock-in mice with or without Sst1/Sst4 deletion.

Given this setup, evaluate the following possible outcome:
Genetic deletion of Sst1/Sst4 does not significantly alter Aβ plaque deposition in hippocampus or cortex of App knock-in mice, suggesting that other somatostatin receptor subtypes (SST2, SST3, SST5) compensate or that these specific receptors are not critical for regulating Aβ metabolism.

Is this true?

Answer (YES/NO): NO